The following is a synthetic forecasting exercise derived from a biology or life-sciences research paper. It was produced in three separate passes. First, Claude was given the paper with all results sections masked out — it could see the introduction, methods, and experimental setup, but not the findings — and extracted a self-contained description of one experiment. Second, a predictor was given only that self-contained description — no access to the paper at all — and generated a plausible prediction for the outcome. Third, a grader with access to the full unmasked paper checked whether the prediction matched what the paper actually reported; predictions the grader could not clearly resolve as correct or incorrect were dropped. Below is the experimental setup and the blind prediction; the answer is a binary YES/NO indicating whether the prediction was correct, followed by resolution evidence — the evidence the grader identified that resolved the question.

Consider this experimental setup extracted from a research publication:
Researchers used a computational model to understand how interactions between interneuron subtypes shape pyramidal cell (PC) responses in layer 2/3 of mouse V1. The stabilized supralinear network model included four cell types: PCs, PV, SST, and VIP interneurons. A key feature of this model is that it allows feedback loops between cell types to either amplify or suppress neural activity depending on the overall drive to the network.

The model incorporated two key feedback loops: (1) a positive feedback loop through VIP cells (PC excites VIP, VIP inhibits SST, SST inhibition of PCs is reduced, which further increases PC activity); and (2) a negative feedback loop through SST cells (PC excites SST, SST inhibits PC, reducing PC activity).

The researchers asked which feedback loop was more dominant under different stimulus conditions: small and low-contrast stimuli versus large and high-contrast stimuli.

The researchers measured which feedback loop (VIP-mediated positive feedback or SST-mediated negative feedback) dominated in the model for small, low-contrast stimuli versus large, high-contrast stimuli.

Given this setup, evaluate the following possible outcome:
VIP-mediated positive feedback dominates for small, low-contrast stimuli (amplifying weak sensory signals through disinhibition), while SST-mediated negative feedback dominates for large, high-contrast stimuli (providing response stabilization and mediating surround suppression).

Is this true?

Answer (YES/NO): YES